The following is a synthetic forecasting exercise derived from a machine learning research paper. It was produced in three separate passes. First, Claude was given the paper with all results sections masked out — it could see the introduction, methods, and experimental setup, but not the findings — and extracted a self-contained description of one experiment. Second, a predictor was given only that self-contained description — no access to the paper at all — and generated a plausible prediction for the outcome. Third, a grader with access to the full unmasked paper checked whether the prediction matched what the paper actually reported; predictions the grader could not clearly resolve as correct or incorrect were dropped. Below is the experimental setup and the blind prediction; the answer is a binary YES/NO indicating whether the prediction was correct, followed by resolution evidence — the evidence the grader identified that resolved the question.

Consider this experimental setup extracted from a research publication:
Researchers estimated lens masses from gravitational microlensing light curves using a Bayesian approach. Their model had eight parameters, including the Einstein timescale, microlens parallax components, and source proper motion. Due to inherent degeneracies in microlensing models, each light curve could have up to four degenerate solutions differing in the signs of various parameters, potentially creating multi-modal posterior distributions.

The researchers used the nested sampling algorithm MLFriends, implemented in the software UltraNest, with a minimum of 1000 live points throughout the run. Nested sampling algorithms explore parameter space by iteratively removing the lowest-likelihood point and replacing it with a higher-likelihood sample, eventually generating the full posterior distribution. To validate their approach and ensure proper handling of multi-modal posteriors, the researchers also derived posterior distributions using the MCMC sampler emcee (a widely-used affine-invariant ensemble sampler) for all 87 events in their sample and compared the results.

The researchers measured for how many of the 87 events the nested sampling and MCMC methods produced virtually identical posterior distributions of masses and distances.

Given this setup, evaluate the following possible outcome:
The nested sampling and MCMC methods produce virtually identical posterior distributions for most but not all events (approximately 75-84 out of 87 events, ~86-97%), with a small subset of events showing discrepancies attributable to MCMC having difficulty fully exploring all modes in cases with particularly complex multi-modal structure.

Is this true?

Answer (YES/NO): YES